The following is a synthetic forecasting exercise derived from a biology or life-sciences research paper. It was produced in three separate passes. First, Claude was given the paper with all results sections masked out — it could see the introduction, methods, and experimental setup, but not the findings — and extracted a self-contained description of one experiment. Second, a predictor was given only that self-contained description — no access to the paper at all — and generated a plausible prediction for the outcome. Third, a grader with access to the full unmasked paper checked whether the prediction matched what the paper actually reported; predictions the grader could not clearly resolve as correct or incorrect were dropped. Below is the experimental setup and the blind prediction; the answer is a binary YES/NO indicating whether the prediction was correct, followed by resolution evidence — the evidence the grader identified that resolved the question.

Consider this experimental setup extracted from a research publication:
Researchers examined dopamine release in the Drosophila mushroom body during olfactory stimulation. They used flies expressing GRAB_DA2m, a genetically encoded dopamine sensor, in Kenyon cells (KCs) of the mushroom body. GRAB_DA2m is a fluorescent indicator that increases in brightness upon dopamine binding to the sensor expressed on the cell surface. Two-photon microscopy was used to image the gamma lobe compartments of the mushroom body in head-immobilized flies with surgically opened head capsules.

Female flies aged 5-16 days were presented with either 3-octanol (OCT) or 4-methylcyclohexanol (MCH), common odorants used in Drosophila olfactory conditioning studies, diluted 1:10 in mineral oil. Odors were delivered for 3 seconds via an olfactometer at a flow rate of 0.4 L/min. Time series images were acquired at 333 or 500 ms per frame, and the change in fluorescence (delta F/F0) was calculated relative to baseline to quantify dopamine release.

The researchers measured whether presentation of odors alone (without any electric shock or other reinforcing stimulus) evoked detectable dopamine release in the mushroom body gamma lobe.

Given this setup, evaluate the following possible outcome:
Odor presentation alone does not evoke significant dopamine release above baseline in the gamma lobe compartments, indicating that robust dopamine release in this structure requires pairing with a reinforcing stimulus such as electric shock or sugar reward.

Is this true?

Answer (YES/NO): NO